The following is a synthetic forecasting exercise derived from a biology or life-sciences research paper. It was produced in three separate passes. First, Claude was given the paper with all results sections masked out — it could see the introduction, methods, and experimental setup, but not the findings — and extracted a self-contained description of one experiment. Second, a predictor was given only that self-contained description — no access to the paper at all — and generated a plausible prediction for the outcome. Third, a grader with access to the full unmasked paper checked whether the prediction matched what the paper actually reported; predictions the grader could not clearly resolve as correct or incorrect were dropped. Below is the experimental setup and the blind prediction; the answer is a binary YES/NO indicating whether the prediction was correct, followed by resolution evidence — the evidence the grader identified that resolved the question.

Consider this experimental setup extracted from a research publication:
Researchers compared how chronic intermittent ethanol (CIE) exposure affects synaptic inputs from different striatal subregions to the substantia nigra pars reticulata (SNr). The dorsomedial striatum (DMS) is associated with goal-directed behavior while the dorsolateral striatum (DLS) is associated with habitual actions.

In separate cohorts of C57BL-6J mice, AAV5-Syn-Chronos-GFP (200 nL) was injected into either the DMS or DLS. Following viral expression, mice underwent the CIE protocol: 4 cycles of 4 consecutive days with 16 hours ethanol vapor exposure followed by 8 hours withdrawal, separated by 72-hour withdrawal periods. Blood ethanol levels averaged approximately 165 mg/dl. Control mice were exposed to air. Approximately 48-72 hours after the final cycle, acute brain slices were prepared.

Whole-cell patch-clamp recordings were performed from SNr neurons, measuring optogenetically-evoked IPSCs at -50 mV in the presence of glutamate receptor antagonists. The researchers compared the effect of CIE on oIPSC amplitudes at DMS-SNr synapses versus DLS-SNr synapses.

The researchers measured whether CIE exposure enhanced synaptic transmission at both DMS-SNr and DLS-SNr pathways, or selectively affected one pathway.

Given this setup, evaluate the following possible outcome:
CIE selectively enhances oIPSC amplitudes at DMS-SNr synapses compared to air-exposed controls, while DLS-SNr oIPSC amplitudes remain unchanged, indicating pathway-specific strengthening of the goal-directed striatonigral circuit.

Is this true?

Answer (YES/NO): NO